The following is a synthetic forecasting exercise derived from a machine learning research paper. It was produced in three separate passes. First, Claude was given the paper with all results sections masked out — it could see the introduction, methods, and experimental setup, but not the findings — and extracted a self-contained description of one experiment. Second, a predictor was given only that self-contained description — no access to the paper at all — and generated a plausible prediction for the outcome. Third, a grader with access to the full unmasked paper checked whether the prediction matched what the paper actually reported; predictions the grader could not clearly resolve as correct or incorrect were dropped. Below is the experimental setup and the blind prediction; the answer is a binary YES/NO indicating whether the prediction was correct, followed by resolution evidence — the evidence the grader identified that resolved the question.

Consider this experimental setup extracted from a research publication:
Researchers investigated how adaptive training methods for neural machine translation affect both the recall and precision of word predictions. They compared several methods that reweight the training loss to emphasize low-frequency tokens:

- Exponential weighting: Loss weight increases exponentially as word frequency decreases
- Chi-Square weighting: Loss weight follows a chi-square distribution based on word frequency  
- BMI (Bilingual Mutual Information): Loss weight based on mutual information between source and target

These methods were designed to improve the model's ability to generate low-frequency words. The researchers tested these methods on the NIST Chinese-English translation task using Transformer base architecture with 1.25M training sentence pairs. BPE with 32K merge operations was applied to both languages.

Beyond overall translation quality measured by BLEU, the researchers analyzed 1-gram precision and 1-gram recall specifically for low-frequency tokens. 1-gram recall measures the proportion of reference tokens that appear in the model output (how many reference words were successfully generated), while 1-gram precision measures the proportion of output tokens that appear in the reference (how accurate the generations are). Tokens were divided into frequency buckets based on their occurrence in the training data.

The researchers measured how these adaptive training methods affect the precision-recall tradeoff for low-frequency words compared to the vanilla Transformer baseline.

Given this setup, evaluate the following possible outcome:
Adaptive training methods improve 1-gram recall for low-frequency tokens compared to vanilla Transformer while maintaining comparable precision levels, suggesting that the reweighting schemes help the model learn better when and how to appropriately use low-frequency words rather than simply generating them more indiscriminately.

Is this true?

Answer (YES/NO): NO